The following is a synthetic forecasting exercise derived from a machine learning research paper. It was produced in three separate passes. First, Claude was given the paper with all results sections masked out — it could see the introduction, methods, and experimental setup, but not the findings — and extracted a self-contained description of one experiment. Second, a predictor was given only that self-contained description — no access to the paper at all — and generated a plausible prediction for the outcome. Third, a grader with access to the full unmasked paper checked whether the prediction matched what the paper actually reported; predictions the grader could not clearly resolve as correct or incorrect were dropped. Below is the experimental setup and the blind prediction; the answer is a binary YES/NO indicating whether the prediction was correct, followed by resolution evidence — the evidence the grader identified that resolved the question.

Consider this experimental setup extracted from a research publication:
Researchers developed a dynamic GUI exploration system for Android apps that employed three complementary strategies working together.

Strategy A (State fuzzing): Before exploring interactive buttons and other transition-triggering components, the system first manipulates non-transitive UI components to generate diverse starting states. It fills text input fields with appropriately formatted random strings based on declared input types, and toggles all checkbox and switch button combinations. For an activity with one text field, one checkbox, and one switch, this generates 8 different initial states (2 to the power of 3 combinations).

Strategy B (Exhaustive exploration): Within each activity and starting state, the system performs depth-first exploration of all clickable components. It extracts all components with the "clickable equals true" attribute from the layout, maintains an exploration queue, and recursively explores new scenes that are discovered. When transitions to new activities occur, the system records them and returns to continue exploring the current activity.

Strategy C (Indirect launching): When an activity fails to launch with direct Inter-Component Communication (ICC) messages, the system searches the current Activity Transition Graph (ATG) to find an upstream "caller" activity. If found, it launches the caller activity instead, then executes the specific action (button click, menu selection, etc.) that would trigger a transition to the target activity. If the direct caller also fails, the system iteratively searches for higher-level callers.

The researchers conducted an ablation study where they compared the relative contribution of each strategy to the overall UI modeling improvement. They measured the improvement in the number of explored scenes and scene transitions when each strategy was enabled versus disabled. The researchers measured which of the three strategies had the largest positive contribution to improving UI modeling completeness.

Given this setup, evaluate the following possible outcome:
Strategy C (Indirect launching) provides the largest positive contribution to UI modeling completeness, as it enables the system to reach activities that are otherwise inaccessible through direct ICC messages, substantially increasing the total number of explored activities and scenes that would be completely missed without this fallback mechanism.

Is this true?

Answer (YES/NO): YES